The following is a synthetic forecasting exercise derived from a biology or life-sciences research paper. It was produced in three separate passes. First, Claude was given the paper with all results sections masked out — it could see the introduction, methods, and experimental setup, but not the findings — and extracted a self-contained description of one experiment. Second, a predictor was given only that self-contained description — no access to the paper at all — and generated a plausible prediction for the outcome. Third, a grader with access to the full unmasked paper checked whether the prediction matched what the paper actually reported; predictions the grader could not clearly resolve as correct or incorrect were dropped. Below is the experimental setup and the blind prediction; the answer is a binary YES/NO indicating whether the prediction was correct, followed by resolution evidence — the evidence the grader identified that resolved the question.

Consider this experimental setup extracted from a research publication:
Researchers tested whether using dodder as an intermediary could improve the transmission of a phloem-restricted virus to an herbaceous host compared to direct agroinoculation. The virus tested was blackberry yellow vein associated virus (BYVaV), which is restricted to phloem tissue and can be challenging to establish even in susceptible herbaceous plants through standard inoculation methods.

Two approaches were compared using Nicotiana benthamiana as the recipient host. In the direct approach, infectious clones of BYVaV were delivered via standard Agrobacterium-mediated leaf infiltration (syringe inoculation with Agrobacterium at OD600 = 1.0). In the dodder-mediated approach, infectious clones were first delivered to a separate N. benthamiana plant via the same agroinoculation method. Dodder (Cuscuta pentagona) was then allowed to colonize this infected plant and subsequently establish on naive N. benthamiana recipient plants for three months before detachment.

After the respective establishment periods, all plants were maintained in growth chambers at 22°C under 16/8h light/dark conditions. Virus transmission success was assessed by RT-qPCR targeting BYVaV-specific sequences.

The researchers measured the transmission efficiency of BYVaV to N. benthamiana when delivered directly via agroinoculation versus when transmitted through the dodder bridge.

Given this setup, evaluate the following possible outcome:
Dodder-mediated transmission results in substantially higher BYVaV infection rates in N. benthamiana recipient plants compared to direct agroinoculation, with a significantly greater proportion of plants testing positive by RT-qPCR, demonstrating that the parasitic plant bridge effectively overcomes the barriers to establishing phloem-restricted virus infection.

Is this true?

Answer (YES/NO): NO